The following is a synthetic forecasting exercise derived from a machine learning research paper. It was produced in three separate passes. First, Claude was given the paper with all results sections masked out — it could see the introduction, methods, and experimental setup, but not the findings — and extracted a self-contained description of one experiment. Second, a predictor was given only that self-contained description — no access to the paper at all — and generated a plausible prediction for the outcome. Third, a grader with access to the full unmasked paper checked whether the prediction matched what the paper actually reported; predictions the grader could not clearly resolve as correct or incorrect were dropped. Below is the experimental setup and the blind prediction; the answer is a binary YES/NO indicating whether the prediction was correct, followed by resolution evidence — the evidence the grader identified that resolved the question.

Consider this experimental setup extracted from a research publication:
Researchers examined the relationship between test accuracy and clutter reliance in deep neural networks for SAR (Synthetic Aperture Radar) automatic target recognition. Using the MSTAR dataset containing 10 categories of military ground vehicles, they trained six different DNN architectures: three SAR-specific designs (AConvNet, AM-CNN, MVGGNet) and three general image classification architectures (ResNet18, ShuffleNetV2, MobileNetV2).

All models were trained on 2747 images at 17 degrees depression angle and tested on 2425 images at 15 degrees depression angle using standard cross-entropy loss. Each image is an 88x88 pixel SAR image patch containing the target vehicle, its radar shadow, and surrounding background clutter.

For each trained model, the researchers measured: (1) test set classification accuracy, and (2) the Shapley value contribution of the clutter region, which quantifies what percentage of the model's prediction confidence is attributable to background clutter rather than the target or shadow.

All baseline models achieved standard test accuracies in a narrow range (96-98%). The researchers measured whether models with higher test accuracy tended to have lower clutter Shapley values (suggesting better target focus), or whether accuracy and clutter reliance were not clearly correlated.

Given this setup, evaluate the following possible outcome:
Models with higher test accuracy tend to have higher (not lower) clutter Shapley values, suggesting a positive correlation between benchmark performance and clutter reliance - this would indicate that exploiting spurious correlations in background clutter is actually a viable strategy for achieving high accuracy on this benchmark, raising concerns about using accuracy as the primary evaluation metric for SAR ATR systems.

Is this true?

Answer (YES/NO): NO